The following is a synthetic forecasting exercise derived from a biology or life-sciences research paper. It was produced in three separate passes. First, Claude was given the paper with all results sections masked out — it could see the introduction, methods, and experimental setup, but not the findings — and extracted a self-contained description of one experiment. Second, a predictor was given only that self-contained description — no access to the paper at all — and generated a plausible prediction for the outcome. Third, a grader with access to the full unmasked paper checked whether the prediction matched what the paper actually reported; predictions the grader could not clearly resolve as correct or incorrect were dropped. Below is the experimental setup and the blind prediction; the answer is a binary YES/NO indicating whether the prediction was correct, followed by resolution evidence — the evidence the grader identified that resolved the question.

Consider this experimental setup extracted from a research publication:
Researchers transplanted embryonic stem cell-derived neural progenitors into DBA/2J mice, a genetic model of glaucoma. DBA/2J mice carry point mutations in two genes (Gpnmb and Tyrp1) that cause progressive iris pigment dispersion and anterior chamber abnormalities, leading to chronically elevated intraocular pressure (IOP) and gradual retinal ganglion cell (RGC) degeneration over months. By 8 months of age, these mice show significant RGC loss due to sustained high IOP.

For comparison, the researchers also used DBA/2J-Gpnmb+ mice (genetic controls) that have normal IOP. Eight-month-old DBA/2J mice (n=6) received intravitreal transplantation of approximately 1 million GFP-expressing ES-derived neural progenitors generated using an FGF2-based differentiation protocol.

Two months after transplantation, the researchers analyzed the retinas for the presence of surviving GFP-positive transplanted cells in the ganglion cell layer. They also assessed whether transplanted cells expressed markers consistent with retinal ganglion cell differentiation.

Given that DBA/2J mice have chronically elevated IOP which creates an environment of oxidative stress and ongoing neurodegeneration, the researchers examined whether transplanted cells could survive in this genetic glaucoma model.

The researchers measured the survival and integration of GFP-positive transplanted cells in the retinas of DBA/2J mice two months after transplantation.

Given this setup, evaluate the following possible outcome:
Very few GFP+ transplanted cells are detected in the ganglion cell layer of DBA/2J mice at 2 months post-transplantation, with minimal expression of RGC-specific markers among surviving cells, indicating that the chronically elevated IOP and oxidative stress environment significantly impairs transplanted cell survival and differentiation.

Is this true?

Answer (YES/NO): YES